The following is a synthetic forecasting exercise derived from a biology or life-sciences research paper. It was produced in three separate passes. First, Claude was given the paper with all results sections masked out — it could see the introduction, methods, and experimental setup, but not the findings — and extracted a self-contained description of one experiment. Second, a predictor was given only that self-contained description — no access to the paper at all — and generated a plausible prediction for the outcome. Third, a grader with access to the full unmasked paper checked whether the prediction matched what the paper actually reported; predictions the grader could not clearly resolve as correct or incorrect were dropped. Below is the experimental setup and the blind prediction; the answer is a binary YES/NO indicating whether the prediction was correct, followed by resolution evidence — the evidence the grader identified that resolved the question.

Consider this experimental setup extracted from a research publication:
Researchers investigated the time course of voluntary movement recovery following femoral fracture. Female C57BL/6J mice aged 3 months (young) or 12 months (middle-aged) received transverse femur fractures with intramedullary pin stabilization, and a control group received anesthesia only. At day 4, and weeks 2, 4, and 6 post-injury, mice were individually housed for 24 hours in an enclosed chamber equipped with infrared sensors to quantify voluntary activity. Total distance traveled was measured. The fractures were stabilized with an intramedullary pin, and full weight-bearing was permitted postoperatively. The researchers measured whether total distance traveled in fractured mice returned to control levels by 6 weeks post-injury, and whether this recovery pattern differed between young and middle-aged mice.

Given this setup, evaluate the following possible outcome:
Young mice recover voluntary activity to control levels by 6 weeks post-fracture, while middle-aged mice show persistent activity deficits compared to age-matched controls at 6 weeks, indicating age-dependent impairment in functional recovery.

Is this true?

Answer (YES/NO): NO